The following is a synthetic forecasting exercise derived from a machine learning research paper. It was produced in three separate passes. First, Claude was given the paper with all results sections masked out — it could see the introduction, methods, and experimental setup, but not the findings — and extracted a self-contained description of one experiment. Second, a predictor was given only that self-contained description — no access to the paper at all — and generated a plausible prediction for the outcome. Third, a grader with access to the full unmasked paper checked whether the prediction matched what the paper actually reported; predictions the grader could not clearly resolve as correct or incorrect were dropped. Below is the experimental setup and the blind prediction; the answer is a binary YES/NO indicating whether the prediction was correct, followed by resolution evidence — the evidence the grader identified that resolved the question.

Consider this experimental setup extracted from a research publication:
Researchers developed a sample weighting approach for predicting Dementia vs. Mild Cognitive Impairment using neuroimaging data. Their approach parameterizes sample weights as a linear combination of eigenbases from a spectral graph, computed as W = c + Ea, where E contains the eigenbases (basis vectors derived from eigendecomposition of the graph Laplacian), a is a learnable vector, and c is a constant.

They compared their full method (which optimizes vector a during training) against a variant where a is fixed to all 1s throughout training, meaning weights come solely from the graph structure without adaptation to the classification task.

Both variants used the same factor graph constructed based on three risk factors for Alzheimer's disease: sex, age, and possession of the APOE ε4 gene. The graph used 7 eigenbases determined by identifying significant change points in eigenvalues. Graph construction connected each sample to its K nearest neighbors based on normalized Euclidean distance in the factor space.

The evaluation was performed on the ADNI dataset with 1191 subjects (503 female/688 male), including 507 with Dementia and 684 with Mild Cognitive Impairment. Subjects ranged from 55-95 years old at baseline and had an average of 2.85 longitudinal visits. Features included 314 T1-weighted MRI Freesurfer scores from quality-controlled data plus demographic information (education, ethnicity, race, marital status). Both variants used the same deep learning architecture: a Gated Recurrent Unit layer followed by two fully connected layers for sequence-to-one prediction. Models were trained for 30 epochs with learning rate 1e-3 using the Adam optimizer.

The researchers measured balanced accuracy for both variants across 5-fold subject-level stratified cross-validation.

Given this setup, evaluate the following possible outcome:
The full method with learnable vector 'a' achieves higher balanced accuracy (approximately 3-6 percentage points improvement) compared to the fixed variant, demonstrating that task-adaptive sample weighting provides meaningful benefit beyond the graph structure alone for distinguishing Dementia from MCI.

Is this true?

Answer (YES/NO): NO